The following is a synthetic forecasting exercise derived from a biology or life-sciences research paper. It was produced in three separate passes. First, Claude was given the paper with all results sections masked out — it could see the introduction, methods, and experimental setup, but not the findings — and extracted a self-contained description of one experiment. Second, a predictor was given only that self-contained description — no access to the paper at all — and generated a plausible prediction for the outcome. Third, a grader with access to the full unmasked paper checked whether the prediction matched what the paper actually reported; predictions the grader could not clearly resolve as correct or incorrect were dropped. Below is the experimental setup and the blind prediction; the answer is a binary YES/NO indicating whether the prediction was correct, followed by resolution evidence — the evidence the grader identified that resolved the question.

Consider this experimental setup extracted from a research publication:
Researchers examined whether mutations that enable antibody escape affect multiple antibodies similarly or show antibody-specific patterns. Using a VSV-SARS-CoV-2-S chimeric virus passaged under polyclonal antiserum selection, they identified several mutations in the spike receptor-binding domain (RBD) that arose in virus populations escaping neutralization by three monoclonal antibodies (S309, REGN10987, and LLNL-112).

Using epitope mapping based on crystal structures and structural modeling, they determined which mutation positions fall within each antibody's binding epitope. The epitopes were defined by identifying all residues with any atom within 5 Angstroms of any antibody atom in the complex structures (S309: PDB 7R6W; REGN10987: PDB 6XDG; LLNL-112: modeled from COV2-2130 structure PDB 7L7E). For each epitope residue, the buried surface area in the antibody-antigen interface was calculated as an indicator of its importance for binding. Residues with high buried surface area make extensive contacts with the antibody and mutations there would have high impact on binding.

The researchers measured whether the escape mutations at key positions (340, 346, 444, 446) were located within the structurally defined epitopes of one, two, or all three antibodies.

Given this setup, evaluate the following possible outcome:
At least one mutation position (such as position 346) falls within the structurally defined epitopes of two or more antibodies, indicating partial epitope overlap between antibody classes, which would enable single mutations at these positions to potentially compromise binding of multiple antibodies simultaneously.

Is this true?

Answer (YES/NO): YES